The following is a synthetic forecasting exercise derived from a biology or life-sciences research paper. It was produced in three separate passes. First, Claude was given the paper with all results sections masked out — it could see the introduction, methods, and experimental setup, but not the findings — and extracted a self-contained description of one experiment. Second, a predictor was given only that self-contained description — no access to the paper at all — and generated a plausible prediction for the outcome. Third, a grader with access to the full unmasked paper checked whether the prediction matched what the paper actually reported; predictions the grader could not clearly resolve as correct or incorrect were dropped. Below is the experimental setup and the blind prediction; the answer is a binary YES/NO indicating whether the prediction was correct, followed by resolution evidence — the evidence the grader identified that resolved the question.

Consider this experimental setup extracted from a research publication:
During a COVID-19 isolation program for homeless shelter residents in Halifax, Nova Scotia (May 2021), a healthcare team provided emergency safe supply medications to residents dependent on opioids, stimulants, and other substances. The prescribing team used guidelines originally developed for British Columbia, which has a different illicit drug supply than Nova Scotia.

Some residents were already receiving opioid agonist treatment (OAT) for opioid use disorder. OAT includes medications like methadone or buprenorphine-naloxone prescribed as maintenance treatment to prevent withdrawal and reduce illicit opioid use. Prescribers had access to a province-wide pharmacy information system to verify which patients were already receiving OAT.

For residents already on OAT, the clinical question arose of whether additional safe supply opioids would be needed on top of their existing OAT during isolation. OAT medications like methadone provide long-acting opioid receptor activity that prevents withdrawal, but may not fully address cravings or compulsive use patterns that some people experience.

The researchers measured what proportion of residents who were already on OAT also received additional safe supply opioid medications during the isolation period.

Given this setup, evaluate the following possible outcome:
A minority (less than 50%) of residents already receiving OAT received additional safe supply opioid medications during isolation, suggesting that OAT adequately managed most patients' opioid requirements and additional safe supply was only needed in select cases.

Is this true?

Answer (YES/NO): YES